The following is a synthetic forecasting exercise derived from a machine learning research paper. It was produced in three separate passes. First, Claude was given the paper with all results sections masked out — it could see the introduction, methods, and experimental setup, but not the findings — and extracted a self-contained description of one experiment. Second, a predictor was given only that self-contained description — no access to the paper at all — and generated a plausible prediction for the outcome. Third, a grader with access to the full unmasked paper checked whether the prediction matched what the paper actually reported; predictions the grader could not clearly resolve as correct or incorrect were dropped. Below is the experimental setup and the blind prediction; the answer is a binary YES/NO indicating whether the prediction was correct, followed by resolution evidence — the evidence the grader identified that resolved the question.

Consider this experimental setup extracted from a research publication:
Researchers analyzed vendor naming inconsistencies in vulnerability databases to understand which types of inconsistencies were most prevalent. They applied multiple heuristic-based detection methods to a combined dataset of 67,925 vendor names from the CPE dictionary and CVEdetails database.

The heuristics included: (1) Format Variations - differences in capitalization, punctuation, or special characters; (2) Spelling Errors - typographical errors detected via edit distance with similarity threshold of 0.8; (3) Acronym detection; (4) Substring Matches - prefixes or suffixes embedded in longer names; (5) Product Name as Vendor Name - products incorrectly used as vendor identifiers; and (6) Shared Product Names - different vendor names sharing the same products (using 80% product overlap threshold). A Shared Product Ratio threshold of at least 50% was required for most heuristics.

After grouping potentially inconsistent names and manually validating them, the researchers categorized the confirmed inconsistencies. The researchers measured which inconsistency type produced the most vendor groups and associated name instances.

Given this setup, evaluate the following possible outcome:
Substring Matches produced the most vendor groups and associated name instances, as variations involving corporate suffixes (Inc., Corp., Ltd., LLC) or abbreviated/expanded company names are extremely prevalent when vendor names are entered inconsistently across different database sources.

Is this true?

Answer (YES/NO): NO